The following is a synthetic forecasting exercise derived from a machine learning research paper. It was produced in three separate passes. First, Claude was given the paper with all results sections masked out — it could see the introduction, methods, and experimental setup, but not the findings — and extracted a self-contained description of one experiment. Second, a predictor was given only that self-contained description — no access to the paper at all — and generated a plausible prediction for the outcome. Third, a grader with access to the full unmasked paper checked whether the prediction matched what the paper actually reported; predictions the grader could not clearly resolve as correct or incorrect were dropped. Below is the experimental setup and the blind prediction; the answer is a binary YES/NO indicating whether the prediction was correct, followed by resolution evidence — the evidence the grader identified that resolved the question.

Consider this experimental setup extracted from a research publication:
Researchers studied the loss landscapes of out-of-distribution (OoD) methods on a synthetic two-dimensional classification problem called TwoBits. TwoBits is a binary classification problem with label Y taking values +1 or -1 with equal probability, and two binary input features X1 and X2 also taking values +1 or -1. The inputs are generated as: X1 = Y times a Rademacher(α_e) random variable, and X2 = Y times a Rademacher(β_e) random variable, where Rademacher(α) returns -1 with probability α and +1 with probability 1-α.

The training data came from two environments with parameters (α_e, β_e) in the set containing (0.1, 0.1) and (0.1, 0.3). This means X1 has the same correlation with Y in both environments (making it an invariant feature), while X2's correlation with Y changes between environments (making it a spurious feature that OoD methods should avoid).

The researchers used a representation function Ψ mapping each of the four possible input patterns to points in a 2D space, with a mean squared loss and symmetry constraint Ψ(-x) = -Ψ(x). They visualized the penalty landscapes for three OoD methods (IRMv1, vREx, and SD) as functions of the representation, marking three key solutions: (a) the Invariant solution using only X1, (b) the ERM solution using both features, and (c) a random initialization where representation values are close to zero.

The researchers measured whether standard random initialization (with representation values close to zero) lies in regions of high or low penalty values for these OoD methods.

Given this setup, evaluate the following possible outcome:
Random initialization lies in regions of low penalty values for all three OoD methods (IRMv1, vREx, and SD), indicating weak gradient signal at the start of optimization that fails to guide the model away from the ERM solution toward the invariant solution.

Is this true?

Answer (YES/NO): YES